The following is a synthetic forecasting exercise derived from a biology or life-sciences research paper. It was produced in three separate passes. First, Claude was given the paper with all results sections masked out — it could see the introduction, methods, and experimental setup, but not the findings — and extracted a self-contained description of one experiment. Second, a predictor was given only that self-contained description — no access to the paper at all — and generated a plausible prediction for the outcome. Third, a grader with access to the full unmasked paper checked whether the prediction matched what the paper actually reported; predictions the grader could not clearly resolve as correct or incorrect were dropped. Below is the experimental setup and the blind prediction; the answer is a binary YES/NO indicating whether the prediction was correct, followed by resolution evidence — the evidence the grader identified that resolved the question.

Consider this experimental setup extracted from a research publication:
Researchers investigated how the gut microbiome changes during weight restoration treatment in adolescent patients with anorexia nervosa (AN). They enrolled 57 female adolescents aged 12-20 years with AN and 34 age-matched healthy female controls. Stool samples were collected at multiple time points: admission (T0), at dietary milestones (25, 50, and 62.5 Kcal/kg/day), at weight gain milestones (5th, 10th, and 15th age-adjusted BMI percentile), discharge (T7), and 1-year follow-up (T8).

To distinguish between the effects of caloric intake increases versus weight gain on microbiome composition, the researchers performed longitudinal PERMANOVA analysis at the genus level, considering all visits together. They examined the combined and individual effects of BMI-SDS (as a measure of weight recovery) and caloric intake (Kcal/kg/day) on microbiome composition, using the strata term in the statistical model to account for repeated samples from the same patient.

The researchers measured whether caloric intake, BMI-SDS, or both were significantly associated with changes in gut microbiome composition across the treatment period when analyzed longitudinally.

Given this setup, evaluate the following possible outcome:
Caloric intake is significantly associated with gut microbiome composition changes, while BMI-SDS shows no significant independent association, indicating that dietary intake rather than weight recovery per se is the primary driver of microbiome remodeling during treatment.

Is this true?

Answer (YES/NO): NO